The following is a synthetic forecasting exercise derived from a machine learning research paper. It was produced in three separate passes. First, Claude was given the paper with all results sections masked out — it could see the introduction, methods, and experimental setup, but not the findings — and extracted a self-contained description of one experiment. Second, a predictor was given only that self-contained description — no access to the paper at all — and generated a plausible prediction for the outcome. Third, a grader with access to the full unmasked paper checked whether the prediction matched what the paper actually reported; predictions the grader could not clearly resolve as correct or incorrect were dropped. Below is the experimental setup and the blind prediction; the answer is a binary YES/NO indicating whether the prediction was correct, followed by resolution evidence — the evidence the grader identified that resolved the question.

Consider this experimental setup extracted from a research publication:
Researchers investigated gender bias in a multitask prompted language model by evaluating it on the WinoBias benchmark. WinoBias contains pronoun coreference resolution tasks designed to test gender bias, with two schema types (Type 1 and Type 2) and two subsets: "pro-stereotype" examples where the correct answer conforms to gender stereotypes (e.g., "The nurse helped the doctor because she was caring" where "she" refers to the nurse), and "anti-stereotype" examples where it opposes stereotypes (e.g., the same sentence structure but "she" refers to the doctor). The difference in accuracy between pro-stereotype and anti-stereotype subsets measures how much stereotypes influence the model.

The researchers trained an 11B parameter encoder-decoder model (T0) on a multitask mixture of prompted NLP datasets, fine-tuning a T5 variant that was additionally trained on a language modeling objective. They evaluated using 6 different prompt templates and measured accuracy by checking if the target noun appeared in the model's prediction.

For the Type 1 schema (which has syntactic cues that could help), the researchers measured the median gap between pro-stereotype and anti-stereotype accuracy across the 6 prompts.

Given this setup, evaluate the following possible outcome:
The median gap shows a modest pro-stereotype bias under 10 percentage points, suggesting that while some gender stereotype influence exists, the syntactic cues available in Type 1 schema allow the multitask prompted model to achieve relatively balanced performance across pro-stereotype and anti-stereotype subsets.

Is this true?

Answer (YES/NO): YES